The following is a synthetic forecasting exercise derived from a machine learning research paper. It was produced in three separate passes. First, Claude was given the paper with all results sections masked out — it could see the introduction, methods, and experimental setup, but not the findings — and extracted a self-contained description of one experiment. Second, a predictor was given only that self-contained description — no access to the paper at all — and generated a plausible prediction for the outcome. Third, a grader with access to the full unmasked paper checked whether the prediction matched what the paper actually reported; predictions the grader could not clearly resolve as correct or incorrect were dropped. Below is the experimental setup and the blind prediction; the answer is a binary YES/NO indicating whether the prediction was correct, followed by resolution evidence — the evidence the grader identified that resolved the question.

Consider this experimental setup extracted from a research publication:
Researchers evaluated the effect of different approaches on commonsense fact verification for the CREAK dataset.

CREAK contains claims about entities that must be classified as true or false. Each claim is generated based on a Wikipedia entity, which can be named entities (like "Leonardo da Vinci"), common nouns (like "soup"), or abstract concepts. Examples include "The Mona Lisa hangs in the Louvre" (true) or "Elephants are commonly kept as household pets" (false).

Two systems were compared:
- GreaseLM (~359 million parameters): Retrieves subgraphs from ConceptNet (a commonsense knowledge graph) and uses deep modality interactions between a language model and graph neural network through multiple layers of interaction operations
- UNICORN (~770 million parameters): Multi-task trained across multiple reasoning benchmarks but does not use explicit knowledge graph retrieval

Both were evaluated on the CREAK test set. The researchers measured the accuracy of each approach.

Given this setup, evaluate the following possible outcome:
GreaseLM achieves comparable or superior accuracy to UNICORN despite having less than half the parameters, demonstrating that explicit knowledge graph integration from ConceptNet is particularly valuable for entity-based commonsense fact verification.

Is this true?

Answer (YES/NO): NO